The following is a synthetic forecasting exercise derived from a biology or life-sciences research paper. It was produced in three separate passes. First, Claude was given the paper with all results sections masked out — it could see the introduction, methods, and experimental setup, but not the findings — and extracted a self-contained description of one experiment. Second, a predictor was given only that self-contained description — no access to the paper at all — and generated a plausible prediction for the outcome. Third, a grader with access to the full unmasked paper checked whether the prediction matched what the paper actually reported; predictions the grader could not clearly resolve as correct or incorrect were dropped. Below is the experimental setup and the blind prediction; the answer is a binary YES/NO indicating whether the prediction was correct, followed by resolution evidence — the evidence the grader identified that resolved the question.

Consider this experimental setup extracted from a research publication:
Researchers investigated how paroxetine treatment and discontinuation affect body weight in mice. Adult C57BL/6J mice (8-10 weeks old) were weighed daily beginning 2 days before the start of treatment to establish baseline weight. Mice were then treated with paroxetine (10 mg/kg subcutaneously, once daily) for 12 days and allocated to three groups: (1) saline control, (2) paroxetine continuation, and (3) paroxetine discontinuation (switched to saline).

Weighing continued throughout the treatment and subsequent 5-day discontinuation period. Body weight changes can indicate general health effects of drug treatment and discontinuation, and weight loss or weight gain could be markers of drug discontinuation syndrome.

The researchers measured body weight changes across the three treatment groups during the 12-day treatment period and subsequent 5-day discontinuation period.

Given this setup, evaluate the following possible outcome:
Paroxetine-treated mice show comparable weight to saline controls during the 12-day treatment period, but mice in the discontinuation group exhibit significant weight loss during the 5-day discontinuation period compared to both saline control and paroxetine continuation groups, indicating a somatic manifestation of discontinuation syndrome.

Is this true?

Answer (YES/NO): NO